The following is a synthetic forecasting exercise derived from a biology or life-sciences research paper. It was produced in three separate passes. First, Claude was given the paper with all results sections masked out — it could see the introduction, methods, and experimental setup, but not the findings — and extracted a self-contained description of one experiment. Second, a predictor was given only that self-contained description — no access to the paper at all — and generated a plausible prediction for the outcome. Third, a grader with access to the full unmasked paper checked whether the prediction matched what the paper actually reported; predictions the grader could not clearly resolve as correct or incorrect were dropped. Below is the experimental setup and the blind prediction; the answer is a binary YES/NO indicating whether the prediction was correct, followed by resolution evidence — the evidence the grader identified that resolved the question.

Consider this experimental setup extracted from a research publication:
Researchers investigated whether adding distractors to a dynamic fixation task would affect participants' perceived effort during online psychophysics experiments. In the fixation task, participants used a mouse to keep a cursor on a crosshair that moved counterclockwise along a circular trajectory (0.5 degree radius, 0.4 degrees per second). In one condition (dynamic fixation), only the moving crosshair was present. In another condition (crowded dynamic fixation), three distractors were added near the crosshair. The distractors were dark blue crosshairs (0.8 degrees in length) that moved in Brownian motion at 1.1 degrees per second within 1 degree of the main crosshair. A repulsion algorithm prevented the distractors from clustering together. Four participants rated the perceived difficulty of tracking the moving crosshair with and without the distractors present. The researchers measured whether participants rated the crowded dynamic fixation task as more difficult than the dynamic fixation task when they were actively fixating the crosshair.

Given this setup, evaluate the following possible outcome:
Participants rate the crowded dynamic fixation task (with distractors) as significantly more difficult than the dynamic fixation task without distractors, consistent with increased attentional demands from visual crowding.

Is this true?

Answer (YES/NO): NO